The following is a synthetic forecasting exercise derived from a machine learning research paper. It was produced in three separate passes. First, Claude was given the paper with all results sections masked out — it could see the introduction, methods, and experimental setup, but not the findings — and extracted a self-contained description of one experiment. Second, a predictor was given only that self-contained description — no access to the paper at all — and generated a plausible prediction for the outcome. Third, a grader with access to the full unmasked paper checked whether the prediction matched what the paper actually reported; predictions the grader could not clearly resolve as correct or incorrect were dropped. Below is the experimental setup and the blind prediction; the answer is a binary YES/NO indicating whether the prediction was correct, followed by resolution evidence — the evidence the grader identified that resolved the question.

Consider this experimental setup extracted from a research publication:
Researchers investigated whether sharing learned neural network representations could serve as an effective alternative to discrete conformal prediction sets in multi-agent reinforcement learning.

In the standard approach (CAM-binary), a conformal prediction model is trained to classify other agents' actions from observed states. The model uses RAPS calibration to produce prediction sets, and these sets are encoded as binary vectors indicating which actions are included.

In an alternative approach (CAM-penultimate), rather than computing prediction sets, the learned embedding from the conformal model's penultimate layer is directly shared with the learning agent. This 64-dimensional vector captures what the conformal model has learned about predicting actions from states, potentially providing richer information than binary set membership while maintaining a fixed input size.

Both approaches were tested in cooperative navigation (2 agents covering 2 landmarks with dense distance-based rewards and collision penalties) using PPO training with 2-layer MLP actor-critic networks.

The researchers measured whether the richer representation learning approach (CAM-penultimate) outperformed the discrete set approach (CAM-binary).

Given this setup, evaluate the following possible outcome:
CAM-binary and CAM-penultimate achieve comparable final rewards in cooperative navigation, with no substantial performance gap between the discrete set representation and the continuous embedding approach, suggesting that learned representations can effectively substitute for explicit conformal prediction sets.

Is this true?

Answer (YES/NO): YES